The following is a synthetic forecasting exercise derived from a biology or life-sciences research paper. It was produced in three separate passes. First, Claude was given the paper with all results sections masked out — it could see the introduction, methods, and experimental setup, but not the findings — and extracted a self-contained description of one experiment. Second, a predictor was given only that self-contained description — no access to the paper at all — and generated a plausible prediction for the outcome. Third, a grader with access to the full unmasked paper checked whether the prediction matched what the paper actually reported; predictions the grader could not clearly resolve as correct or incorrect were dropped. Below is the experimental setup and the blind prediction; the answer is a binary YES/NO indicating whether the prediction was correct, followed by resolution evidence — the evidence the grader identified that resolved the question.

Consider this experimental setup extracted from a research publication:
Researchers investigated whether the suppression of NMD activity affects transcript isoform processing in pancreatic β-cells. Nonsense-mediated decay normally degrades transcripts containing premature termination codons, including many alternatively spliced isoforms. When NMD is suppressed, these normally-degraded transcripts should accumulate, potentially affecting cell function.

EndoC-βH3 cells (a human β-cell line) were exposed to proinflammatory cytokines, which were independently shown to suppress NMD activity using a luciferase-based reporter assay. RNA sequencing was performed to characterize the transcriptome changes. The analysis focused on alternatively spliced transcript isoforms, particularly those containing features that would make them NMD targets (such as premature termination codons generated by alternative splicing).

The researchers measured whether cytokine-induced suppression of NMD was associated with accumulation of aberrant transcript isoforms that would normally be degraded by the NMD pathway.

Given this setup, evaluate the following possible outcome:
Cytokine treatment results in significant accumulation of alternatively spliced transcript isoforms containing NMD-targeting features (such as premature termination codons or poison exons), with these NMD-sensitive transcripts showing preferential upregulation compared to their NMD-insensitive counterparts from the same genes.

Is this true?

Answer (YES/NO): NO